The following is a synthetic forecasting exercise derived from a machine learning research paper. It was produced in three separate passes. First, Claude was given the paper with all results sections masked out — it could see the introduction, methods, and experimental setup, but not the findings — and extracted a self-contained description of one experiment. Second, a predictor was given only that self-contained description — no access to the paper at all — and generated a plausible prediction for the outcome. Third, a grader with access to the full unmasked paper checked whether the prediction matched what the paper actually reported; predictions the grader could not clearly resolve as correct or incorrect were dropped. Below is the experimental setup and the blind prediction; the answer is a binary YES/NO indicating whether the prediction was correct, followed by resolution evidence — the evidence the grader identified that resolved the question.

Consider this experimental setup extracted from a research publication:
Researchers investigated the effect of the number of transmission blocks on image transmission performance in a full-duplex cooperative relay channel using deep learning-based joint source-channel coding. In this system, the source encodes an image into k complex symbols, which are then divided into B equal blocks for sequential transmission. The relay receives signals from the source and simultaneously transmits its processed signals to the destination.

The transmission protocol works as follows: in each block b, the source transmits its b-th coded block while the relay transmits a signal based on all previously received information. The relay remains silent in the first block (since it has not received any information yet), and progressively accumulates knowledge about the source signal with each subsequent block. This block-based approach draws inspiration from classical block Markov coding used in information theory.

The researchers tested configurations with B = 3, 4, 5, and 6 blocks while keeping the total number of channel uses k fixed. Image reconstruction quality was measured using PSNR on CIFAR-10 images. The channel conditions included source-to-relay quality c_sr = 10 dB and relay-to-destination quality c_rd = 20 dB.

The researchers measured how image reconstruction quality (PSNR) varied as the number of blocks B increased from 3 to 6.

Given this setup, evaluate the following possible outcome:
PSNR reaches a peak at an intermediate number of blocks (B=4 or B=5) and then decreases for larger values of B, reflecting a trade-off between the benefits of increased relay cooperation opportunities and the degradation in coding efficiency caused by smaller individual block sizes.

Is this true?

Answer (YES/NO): NO